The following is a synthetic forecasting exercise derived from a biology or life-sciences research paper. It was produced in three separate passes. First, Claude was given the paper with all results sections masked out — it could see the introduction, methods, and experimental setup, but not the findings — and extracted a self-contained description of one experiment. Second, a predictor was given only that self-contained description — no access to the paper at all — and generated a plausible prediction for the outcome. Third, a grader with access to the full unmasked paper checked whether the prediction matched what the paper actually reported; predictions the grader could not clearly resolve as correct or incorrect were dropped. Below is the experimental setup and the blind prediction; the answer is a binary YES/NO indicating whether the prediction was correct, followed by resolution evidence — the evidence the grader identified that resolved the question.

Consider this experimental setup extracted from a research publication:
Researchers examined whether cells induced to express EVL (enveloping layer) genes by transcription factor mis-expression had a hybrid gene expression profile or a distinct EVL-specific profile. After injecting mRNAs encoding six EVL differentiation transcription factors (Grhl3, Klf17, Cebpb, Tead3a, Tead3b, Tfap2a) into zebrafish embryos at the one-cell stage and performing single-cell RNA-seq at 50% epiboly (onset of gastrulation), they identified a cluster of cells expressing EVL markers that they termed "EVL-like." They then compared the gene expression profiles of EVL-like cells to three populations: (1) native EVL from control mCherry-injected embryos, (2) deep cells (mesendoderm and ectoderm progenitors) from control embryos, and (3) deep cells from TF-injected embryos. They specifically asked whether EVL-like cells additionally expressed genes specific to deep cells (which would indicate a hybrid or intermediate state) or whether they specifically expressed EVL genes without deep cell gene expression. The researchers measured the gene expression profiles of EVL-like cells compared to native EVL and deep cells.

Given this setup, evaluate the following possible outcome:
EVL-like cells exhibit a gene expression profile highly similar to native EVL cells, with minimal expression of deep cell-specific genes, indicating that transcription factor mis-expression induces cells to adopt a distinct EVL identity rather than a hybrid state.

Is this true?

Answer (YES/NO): YES